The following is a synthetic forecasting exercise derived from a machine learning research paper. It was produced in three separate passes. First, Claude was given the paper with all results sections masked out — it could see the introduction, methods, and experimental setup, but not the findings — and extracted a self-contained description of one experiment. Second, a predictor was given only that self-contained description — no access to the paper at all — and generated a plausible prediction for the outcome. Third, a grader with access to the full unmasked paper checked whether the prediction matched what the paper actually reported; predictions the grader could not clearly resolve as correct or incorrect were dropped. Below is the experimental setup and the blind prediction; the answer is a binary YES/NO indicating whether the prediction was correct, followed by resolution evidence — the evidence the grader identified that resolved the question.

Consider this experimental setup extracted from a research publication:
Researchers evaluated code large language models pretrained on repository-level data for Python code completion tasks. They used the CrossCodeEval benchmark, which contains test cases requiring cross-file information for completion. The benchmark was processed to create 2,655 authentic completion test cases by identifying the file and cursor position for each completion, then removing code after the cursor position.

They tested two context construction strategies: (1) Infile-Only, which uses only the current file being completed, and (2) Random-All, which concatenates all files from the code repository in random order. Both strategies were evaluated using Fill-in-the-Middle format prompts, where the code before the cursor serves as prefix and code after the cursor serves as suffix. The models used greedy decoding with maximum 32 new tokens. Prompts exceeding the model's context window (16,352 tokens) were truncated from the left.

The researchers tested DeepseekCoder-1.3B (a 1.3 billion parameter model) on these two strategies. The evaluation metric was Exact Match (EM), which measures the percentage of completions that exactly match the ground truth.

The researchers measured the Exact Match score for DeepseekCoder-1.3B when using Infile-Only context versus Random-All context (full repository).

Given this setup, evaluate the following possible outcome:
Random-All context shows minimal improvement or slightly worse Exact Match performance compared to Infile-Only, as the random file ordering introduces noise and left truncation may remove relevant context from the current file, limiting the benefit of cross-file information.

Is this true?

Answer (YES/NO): NO